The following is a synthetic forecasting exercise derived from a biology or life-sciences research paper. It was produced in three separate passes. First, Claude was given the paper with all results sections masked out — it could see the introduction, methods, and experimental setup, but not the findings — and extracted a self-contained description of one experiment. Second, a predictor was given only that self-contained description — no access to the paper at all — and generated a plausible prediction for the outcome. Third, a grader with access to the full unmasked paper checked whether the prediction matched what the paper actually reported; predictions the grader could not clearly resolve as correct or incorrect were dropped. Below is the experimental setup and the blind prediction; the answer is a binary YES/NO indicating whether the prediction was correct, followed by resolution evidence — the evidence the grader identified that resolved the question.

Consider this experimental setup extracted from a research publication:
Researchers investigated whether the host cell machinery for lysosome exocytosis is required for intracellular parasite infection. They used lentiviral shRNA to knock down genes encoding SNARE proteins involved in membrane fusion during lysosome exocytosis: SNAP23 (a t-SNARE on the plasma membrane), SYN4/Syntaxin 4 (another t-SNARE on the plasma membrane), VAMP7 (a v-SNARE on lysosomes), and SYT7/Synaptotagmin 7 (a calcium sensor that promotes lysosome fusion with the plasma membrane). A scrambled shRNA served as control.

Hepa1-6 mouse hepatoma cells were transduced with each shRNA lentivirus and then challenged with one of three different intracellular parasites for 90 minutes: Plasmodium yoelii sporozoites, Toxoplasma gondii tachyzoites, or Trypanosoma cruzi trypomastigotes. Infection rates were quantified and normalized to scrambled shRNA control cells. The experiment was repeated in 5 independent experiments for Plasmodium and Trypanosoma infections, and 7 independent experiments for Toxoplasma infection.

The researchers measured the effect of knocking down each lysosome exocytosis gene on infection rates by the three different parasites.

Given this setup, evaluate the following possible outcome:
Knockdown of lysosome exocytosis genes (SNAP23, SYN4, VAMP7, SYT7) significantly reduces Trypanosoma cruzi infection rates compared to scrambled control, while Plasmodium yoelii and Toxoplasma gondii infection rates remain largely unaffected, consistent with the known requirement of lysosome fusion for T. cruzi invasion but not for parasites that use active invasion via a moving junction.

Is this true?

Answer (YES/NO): NO